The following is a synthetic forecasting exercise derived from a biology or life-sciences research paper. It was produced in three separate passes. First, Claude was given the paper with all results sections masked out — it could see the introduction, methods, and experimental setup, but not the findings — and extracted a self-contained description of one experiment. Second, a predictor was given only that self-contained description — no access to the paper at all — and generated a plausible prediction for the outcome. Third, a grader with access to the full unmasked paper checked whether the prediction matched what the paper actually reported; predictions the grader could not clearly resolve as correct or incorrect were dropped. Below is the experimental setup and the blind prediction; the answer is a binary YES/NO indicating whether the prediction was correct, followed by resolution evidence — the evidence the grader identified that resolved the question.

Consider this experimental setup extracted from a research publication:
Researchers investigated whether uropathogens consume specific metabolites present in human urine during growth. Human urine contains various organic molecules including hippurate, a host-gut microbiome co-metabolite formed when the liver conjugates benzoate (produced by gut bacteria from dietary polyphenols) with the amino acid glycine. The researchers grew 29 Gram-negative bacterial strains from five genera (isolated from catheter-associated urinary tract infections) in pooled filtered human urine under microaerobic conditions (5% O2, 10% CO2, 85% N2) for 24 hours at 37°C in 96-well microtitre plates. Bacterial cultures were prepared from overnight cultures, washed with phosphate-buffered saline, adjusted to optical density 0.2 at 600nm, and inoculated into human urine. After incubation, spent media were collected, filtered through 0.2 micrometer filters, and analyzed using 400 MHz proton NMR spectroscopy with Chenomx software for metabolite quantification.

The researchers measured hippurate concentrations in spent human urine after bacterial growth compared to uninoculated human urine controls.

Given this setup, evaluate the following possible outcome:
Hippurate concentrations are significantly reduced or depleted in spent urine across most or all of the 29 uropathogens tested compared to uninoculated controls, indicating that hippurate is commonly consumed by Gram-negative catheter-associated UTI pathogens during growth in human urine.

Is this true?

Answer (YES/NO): NO